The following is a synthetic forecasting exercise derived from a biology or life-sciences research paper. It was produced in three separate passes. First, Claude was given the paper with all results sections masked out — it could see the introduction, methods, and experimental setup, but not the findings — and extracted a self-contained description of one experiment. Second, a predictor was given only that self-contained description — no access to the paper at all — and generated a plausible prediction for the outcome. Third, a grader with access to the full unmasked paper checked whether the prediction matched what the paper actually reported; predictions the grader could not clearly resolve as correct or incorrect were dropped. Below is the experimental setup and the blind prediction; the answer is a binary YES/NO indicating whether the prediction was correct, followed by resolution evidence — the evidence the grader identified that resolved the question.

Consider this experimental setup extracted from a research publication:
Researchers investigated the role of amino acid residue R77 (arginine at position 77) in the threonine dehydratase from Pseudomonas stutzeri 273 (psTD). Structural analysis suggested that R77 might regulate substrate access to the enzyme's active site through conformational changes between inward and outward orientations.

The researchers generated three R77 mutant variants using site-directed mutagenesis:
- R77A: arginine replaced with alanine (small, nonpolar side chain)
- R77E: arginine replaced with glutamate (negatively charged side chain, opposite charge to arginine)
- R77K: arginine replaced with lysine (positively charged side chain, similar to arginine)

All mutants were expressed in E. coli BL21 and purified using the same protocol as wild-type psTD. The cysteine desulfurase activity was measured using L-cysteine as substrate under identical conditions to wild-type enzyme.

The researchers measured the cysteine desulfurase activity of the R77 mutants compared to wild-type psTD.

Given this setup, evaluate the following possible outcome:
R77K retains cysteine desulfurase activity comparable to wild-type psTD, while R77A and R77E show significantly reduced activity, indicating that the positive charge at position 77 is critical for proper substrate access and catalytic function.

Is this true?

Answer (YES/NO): NO